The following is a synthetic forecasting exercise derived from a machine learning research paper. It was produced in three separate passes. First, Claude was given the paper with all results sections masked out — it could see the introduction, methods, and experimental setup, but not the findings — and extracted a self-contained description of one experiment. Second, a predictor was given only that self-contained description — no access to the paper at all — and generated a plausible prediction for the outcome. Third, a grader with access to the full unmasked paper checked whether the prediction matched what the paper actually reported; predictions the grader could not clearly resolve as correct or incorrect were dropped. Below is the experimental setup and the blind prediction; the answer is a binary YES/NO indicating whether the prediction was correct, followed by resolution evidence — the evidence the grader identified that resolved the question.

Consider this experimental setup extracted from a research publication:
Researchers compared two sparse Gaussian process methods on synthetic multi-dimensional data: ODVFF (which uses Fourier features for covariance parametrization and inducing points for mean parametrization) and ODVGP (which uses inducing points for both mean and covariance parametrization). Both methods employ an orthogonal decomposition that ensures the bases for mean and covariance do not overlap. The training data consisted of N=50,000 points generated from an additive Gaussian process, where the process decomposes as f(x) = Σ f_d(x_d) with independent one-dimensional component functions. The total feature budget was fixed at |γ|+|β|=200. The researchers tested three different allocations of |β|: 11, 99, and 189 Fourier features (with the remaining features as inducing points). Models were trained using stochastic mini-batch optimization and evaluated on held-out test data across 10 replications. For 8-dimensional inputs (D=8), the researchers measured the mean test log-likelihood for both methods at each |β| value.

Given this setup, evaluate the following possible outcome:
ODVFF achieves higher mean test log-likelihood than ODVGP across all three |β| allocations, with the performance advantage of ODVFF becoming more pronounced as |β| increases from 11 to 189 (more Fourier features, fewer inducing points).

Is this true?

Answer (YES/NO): YES